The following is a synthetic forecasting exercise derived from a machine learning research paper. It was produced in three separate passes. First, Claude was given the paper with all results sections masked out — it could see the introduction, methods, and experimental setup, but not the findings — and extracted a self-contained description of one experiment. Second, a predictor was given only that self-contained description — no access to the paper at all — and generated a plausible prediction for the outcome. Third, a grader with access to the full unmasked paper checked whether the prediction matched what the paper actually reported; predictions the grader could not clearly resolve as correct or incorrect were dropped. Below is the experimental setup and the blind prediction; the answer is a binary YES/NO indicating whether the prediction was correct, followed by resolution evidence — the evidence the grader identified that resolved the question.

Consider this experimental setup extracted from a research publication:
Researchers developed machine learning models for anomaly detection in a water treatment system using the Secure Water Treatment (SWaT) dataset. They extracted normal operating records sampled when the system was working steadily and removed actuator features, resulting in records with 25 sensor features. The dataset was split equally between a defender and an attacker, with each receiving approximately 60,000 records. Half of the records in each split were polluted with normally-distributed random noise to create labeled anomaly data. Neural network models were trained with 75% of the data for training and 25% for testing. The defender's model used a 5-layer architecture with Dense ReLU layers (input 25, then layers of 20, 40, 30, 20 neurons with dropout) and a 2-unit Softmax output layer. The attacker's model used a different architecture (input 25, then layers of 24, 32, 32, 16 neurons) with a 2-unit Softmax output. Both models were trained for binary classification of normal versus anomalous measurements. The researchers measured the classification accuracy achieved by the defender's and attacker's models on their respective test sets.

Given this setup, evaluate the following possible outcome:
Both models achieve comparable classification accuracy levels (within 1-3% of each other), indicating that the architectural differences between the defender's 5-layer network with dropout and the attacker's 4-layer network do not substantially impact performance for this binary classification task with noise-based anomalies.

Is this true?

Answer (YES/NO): YES